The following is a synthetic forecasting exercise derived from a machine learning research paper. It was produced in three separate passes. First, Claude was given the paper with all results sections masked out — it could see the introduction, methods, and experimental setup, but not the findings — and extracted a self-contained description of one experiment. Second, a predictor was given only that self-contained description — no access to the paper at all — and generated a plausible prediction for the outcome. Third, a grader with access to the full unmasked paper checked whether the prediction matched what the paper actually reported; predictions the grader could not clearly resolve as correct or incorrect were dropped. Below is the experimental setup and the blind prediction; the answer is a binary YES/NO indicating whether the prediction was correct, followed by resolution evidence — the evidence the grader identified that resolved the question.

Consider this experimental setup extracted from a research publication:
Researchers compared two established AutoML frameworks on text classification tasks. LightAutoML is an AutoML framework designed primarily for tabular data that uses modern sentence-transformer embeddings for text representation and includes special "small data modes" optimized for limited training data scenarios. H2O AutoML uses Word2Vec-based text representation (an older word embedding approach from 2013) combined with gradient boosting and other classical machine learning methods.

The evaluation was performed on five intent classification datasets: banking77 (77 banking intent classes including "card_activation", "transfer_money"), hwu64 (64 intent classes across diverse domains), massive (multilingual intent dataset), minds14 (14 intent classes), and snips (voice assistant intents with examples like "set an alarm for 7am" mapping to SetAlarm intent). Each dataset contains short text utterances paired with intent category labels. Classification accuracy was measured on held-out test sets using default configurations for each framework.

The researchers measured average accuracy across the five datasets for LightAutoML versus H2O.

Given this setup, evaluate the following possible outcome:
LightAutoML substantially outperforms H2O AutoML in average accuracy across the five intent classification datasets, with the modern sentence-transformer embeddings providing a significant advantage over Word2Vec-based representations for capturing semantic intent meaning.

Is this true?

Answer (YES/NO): NO